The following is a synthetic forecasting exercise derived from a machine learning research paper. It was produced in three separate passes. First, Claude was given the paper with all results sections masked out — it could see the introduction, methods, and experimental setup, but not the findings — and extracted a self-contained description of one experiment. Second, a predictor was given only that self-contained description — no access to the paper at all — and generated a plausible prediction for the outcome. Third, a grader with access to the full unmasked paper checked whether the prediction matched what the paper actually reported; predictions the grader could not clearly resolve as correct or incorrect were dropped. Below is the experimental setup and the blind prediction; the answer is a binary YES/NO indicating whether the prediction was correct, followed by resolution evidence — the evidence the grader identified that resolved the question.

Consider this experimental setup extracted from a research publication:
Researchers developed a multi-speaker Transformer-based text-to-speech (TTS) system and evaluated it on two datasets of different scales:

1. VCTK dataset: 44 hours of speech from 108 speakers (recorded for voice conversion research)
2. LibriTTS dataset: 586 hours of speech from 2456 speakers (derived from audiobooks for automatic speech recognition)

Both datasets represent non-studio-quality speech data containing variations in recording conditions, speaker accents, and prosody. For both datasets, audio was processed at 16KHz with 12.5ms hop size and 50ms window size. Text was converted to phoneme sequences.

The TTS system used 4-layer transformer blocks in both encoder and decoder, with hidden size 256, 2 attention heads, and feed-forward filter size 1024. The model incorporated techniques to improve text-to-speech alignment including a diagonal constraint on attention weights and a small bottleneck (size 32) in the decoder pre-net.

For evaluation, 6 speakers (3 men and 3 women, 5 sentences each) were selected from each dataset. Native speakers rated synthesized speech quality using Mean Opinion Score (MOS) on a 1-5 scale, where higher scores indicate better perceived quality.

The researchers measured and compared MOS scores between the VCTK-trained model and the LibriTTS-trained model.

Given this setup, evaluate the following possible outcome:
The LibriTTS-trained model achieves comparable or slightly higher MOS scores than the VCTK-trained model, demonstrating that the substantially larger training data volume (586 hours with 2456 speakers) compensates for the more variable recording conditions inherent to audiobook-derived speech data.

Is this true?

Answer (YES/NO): NO